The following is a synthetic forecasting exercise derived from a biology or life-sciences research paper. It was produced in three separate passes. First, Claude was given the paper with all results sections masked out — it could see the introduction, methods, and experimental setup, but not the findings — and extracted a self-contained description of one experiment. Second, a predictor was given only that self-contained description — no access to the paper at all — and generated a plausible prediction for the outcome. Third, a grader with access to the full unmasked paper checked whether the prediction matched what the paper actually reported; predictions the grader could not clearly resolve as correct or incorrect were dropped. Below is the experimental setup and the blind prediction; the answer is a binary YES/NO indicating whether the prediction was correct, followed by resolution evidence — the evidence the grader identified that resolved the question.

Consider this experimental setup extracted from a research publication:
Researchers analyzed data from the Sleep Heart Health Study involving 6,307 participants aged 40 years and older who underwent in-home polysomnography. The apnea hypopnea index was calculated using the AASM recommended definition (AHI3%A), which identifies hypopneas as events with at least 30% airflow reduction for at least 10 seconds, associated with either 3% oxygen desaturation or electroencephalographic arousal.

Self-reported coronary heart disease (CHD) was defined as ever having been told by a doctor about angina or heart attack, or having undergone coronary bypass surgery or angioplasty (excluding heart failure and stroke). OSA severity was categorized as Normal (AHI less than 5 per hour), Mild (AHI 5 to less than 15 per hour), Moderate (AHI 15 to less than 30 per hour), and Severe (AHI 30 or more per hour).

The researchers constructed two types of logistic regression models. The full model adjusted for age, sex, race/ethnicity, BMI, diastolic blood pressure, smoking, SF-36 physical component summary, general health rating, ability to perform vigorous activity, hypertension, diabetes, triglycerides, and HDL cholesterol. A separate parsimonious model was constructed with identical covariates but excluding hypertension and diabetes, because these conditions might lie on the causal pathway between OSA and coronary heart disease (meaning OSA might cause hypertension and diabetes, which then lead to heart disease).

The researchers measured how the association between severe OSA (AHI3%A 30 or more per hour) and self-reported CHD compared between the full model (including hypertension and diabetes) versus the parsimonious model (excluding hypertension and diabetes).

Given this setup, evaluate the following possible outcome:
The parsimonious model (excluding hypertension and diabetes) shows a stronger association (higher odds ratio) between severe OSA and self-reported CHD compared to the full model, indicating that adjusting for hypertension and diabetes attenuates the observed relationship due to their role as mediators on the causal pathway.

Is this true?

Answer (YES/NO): YES